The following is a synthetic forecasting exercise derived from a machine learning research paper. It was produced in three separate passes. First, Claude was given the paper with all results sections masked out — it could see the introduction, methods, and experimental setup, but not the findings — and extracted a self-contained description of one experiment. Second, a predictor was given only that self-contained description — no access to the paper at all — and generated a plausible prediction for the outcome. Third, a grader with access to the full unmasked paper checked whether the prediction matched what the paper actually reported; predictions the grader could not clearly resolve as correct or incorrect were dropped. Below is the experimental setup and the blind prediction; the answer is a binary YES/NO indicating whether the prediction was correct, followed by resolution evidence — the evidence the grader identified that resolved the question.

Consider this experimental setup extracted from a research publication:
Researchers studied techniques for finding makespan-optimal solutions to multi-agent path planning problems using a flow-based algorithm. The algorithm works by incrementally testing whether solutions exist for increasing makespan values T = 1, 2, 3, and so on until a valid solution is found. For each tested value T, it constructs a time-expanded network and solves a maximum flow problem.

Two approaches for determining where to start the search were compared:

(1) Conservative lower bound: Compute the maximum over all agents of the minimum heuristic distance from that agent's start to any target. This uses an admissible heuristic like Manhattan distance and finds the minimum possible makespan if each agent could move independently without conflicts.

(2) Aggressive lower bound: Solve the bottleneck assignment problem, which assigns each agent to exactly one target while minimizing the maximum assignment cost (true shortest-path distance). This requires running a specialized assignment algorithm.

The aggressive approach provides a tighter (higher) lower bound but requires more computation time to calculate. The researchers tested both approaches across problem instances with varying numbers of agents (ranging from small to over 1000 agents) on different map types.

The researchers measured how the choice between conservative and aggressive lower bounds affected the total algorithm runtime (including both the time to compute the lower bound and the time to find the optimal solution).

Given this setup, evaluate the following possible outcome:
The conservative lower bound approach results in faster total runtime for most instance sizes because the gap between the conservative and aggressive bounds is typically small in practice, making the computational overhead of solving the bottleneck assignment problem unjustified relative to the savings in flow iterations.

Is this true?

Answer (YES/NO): NO